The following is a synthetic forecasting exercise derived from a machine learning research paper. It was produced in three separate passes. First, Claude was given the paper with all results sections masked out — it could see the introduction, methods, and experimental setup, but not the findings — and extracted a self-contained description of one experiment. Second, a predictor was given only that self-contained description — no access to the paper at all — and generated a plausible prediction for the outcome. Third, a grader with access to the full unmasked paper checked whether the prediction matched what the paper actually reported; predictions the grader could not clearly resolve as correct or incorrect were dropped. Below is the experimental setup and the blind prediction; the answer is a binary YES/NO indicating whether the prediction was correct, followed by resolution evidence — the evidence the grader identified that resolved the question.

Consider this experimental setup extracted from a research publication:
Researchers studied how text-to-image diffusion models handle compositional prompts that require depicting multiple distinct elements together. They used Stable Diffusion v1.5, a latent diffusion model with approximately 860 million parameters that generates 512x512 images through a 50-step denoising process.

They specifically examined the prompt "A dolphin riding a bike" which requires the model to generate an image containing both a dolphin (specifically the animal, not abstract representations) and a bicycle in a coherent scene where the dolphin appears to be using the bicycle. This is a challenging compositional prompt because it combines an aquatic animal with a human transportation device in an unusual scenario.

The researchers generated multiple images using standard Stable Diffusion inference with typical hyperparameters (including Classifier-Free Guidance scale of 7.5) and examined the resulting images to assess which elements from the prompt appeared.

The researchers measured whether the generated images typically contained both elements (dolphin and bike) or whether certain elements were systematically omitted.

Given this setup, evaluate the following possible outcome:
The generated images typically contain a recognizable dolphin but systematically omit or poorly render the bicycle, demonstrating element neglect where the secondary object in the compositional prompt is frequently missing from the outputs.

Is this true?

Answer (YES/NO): YES